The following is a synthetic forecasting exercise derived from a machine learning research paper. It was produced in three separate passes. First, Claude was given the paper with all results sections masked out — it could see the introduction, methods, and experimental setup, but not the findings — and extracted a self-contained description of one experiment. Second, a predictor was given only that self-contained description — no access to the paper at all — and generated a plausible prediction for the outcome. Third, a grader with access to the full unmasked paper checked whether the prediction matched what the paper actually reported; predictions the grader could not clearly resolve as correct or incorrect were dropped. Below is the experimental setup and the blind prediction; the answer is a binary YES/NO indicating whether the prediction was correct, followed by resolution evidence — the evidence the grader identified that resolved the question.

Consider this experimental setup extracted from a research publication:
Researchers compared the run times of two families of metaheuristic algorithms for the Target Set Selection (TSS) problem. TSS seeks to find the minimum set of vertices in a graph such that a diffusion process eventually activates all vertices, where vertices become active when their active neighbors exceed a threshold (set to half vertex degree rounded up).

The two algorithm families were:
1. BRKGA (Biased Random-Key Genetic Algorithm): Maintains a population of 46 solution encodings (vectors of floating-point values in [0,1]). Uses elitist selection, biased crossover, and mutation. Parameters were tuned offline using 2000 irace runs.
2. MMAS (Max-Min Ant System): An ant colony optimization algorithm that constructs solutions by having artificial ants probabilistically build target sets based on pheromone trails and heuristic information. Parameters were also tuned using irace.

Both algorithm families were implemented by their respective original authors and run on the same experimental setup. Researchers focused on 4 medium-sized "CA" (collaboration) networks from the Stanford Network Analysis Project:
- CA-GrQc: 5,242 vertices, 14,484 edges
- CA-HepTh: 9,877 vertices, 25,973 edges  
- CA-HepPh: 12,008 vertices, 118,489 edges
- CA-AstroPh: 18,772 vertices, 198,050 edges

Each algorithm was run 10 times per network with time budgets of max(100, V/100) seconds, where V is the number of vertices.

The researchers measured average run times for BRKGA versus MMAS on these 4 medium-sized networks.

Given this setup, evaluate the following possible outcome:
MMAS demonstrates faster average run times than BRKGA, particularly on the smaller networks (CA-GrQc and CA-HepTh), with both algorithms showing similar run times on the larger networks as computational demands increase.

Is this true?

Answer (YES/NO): NO